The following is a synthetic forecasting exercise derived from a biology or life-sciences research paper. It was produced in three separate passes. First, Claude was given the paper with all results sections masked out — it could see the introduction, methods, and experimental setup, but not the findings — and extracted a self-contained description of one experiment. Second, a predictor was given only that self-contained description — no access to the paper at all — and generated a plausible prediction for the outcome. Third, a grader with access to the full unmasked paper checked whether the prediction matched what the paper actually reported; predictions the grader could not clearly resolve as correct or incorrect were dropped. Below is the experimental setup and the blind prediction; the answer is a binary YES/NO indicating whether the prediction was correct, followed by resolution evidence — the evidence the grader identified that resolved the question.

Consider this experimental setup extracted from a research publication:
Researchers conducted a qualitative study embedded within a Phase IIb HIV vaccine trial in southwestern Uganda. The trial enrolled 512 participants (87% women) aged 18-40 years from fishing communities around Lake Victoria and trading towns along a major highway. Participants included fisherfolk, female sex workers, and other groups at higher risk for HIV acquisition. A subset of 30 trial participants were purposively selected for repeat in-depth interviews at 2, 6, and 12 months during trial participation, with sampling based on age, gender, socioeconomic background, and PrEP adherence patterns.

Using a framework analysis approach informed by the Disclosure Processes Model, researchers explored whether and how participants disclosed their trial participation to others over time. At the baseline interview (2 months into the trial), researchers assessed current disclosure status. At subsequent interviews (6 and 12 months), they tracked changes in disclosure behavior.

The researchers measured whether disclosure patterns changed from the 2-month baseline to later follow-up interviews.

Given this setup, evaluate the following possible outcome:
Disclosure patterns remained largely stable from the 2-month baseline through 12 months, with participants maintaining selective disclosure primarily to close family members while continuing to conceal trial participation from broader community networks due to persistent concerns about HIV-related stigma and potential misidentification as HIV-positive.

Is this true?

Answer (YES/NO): NO